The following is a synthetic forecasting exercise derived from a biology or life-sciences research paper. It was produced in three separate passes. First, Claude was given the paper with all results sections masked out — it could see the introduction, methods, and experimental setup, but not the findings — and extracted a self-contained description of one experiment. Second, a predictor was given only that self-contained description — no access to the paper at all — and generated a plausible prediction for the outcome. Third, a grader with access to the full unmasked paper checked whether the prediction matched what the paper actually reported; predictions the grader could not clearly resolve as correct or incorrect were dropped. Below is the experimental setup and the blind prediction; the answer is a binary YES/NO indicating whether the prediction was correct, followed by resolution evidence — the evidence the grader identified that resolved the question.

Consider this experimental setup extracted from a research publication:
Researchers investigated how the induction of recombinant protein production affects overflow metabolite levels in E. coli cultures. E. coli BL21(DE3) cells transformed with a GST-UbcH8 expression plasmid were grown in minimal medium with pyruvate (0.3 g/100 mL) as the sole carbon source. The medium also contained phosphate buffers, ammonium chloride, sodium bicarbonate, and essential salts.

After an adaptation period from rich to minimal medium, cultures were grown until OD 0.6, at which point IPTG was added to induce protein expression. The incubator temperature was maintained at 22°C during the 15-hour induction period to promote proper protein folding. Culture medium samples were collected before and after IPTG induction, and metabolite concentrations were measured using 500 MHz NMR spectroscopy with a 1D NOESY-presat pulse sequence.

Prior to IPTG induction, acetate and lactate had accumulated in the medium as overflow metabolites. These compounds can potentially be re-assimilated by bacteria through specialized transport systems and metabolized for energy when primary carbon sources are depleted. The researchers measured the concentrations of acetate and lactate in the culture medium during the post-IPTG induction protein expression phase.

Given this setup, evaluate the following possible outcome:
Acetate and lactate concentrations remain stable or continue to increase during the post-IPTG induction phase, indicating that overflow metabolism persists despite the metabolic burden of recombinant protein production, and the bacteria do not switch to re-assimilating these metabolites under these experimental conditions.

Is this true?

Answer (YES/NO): YES